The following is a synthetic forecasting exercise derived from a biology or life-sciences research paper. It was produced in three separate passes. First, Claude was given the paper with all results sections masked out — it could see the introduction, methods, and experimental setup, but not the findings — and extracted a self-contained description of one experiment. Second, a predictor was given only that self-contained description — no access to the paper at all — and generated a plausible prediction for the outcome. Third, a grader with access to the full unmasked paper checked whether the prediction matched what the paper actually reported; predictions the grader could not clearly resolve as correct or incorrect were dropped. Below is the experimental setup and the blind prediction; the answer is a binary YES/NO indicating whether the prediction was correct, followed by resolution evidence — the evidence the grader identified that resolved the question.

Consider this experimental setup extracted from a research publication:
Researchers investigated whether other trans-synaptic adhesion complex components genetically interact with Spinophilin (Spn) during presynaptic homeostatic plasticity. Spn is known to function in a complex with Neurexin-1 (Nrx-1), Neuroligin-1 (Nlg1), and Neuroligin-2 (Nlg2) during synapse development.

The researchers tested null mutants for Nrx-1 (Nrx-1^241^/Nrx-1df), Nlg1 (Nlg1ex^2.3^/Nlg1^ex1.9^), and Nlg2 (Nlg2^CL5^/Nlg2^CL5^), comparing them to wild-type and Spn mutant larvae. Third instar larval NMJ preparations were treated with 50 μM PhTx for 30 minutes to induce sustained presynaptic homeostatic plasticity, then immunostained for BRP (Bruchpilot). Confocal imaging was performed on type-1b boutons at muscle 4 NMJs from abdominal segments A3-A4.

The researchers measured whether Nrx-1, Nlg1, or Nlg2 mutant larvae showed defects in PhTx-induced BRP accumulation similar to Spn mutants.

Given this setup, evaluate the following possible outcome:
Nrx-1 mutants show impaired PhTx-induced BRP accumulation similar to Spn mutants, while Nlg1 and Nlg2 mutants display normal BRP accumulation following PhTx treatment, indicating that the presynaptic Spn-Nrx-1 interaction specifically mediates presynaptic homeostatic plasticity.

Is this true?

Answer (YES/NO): NO